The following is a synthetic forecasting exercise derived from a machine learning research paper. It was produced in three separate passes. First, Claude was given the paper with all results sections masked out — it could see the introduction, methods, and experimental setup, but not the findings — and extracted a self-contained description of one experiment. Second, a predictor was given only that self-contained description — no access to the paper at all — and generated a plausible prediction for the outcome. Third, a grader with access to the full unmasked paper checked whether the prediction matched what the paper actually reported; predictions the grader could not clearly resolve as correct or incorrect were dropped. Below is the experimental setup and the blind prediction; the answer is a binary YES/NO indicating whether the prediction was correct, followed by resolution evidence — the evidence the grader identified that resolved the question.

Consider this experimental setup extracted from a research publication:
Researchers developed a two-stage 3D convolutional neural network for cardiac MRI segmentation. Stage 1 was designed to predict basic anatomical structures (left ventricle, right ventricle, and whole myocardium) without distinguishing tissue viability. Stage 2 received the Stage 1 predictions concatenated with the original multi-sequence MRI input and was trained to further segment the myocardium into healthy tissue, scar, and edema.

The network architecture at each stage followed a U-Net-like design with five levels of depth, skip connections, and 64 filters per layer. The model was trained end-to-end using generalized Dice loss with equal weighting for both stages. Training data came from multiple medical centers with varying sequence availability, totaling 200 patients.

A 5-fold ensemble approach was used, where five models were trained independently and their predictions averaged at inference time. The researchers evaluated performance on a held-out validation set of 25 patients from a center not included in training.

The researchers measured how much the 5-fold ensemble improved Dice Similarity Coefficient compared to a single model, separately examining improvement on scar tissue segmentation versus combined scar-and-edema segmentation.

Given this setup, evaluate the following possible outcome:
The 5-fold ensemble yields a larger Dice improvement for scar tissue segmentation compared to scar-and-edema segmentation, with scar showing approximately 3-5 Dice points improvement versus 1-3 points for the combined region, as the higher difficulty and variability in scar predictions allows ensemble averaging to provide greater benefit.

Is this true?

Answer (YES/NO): NO